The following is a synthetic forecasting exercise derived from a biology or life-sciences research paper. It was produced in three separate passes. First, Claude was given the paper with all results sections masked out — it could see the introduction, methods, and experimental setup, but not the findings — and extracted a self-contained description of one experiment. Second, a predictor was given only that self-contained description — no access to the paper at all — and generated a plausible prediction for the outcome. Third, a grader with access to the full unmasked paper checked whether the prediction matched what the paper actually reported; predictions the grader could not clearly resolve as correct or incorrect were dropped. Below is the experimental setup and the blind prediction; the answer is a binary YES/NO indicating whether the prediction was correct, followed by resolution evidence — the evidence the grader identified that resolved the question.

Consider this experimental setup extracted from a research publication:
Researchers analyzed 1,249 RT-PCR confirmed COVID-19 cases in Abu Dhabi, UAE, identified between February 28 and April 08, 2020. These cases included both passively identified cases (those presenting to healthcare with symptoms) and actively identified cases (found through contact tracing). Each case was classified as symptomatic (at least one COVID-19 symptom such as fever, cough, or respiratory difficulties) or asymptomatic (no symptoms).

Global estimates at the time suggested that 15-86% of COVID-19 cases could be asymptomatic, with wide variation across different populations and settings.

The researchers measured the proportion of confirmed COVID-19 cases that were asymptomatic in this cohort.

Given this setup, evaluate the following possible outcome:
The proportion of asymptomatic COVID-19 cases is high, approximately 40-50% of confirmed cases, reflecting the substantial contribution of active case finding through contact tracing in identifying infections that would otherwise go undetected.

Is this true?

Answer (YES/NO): YES